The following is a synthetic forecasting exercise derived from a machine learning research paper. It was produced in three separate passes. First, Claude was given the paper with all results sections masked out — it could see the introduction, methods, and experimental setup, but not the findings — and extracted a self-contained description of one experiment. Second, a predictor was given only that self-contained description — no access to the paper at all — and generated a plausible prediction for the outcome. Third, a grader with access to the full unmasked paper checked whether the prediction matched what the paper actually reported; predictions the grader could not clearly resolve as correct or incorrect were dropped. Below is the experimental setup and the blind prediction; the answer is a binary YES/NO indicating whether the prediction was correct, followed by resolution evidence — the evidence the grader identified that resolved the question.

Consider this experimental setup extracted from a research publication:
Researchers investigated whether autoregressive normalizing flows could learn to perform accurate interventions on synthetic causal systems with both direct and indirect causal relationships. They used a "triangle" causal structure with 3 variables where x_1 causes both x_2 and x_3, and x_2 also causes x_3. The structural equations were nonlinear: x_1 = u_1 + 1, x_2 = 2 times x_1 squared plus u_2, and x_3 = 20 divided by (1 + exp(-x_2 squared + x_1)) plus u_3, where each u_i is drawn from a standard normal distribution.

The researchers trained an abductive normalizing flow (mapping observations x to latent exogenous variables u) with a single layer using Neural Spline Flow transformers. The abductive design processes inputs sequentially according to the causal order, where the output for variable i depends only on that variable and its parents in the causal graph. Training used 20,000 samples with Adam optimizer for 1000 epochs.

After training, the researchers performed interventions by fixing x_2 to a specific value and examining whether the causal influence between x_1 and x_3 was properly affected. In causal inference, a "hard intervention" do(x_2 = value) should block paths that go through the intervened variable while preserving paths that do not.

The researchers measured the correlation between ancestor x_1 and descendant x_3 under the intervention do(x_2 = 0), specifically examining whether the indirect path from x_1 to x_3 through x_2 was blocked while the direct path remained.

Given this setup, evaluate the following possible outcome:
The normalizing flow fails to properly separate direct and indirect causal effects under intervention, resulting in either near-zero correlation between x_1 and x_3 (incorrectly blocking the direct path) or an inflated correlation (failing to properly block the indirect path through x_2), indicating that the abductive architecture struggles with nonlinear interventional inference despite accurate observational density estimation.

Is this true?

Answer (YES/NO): NO